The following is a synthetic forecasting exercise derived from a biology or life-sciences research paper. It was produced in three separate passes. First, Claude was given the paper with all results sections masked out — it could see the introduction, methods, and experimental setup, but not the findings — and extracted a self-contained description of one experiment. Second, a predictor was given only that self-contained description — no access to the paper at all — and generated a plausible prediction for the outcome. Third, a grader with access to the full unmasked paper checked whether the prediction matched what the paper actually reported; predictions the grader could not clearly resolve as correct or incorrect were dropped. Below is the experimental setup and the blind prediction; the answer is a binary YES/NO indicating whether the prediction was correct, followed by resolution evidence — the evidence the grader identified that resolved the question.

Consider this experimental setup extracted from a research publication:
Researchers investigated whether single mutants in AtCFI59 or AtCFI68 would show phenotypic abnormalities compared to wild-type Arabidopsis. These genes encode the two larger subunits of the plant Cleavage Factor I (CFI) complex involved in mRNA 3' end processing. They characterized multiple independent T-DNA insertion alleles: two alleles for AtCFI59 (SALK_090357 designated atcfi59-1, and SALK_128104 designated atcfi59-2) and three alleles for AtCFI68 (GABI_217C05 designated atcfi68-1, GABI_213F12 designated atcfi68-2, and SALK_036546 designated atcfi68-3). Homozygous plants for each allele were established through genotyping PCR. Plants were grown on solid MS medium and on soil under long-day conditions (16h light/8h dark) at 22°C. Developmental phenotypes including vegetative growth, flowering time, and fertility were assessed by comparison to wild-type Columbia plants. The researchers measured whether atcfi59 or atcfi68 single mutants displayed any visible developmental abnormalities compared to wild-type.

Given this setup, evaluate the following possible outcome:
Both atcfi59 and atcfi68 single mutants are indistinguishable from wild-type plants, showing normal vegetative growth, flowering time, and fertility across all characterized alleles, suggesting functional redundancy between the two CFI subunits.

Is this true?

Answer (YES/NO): NO